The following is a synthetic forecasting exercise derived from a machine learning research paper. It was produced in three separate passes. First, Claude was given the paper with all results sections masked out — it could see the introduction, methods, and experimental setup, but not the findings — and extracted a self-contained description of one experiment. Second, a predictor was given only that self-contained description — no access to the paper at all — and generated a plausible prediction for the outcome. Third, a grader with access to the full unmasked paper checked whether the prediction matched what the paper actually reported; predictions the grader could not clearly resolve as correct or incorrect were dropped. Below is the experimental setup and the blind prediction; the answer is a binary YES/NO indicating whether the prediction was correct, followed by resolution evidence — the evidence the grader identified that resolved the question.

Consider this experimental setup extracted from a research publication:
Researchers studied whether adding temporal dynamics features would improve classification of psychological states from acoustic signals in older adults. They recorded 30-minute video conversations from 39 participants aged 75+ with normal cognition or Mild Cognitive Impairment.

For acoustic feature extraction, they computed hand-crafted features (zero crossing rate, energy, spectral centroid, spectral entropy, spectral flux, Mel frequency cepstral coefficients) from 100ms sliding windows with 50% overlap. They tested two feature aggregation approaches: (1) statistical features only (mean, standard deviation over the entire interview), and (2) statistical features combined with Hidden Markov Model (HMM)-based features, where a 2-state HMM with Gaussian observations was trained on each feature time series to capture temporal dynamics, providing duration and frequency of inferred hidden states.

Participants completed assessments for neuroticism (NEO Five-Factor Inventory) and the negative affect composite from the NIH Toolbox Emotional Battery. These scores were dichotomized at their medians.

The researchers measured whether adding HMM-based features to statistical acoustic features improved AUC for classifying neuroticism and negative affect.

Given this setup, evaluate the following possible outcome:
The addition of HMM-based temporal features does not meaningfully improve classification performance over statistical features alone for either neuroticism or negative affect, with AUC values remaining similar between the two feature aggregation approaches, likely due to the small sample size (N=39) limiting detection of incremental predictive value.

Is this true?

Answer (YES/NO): NO